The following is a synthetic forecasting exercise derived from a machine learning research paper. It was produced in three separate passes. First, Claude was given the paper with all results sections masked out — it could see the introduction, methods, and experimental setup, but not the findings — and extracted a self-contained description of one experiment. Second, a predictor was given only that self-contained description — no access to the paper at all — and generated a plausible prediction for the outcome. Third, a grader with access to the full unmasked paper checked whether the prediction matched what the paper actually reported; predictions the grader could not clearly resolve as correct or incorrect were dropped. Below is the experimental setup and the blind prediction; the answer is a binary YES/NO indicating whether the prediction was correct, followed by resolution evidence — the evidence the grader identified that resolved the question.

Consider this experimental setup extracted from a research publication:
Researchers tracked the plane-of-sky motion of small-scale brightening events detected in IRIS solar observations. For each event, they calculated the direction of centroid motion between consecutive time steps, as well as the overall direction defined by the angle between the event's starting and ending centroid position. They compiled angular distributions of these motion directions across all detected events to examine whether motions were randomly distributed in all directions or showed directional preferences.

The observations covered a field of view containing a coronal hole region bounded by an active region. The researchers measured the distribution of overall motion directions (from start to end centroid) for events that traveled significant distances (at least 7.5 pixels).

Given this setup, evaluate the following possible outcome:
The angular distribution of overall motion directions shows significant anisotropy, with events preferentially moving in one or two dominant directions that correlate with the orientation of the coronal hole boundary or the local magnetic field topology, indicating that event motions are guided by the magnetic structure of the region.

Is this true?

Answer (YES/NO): YES